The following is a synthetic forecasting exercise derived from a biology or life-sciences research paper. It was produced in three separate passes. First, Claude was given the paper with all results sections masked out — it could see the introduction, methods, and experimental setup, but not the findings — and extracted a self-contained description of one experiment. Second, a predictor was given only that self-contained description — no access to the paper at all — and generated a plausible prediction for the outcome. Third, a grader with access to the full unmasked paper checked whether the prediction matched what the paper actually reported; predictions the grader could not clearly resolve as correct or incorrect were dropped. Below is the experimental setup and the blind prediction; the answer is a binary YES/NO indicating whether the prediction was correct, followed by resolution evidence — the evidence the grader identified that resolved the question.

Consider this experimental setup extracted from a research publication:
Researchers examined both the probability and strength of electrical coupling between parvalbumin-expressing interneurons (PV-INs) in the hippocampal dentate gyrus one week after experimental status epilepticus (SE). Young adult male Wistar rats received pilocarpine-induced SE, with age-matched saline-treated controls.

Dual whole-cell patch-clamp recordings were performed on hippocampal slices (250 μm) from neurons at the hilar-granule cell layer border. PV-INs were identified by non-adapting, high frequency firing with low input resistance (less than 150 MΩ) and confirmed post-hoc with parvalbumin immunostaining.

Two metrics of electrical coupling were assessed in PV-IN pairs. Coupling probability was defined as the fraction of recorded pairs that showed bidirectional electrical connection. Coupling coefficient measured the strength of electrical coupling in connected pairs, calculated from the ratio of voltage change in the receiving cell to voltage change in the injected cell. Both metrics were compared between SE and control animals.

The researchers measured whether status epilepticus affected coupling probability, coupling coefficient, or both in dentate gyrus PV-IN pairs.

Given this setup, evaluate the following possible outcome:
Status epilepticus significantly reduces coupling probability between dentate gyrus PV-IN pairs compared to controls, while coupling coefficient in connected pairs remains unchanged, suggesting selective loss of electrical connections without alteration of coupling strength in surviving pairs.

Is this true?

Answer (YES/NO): YES